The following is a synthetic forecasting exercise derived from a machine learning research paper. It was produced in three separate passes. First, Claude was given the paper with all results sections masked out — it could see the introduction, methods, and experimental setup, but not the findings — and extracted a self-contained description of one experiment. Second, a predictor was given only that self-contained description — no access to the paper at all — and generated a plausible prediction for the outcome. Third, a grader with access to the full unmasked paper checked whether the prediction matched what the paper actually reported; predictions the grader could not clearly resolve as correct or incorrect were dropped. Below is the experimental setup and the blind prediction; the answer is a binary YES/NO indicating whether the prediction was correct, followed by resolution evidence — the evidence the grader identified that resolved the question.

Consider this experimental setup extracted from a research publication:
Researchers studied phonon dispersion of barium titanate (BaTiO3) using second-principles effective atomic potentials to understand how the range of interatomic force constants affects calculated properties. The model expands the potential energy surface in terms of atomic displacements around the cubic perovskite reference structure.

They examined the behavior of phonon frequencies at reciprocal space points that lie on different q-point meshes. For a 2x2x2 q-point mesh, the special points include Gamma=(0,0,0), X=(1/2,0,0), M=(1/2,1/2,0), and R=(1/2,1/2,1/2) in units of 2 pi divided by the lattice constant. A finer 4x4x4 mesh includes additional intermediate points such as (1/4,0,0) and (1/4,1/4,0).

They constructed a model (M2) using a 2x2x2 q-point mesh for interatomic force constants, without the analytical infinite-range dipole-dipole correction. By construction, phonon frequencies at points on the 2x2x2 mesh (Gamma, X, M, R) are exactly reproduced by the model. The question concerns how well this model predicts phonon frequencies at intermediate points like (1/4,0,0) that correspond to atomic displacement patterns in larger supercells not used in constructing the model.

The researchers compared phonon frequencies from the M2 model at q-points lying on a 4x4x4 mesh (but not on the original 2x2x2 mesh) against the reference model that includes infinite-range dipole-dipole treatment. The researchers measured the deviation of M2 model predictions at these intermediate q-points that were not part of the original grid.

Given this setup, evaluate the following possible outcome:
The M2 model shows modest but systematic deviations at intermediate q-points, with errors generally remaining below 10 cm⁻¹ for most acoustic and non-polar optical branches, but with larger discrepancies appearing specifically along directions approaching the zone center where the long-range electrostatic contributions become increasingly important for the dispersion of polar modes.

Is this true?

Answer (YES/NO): NO